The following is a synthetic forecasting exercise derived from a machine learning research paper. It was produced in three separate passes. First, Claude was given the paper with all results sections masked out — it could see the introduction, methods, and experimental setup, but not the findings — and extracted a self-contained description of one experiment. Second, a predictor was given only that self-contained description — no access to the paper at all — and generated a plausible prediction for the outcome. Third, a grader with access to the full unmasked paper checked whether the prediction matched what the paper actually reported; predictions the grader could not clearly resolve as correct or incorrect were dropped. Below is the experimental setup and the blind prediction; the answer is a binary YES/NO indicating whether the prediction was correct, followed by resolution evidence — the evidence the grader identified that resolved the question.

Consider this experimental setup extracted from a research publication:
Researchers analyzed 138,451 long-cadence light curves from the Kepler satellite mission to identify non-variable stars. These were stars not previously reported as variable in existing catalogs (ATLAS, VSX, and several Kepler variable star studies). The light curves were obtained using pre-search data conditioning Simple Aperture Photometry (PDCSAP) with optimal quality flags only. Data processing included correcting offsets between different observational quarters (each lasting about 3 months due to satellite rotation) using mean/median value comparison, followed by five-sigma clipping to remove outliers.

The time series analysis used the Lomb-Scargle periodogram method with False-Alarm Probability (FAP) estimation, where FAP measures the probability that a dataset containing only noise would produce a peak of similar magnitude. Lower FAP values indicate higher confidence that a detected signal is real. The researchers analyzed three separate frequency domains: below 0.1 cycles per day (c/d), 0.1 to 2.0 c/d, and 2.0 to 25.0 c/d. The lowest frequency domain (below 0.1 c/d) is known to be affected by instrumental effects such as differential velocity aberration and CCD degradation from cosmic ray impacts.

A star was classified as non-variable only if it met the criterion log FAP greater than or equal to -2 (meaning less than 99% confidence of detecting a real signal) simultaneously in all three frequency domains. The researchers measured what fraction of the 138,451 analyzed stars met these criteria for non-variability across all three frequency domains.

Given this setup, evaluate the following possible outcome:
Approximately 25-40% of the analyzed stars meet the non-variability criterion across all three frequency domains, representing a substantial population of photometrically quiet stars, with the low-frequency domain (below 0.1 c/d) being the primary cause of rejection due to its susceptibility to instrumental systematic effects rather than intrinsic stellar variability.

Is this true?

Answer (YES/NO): NO